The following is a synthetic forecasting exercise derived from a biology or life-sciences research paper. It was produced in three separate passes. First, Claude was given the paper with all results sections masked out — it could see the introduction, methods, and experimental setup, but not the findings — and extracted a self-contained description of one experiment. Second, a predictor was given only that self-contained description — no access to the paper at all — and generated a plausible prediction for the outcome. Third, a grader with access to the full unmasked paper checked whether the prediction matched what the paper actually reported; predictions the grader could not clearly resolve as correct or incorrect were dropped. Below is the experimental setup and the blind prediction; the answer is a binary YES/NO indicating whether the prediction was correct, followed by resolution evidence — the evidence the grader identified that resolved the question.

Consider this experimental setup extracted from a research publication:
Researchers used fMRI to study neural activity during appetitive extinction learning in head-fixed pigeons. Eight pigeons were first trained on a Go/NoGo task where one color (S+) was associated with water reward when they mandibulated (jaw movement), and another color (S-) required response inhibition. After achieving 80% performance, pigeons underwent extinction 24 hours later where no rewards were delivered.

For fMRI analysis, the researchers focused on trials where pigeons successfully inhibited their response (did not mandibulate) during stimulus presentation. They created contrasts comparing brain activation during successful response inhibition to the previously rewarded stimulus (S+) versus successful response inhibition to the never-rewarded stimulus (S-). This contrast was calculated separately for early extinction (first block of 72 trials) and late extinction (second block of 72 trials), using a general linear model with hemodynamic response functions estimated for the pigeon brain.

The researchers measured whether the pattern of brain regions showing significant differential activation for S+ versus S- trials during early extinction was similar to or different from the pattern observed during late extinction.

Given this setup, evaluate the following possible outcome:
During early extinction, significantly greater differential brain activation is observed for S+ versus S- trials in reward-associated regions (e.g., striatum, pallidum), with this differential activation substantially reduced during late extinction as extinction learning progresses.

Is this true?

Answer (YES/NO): YES